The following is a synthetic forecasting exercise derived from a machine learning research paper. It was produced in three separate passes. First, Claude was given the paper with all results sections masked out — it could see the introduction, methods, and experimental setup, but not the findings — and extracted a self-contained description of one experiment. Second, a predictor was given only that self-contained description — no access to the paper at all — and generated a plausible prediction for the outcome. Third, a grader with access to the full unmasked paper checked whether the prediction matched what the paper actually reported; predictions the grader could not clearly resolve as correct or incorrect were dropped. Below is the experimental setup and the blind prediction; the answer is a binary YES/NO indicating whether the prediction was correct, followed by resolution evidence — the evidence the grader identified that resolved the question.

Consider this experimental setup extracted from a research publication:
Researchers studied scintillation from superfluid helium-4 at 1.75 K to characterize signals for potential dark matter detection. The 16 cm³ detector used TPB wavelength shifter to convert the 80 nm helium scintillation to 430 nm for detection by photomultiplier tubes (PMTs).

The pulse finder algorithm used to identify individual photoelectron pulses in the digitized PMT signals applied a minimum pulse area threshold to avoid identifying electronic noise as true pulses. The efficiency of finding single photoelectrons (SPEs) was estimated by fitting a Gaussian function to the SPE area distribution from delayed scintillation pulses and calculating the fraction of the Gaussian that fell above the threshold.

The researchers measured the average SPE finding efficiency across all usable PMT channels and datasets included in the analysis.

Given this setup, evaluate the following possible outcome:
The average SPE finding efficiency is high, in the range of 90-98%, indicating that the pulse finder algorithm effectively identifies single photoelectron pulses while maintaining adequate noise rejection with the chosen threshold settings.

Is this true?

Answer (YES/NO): NO